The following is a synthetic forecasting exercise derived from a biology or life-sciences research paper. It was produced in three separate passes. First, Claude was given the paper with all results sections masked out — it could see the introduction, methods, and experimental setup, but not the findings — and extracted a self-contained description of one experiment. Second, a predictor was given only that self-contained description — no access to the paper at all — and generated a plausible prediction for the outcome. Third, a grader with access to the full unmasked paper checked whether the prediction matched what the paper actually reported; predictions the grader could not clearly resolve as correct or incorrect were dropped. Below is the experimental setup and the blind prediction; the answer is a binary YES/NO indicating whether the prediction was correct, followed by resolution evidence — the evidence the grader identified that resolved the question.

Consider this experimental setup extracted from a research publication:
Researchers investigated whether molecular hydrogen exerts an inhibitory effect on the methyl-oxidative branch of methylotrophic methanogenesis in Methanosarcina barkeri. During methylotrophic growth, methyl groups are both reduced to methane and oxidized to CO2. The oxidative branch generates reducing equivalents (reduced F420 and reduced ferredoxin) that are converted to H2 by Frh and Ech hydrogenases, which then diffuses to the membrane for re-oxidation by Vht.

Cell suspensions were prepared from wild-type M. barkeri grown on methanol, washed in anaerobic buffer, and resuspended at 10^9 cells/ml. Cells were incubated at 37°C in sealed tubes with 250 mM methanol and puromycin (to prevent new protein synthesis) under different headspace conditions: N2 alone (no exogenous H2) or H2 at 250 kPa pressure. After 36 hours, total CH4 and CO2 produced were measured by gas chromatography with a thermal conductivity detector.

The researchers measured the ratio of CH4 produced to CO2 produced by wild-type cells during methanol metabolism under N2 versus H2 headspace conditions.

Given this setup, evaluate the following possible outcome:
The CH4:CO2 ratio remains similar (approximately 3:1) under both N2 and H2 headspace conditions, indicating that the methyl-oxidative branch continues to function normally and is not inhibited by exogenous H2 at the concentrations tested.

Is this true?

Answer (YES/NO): NO